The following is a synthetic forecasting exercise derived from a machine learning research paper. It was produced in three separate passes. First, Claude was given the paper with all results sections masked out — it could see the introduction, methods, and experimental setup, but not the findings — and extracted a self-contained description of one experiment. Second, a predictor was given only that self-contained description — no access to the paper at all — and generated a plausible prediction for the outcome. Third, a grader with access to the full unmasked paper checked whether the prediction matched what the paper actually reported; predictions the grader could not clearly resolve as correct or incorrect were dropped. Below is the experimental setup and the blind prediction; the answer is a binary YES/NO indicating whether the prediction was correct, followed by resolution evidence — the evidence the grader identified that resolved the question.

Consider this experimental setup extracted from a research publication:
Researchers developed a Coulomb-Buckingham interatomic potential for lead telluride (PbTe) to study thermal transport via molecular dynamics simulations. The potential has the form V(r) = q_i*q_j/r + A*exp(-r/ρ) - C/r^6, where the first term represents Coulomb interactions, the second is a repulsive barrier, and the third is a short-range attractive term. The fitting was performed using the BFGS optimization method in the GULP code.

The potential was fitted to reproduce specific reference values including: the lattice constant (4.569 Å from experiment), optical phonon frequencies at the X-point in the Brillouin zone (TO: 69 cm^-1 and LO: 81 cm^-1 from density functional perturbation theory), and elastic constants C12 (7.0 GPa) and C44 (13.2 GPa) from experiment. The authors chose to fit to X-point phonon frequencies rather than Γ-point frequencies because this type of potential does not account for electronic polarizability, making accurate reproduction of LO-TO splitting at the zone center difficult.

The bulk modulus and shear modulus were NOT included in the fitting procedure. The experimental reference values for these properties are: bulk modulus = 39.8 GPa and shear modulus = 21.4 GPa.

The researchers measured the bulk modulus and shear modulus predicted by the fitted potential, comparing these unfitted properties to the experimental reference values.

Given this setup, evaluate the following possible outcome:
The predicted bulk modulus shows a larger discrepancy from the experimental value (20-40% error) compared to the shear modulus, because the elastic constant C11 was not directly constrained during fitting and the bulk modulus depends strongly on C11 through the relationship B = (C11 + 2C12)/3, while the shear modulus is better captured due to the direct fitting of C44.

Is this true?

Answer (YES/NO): NO